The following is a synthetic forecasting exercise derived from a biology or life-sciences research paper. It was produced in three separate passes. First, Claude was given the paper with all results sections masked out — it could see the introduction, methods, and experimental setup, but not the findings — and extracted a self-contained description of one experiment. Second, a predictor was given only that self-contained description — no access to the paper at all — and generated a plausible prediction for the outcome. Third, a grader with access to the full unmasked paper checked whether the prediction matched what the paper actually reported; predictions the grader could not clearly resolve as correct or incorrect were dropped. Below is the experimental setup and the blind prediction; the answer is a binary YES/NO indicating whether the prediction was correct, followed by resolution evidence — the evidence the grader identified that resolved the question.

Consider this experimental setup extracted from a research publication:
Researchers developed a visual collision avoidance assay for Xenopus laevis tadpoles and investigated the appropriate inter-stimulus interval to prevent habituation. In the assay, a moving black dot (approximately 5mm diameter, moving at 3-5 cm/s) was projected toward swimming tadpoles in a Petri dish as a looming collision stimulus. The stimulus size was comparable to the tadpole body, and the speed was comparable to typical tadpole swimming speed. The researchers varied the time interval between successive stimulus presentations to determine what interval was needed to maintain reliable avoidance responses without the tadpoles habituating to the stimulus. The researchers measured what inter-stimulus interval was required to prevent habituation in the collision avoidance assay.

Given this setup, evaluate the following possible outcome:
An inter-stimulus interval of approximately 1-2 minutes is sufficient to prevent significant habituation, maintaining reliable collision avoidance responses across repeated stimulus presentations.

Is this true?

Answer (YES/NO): NO